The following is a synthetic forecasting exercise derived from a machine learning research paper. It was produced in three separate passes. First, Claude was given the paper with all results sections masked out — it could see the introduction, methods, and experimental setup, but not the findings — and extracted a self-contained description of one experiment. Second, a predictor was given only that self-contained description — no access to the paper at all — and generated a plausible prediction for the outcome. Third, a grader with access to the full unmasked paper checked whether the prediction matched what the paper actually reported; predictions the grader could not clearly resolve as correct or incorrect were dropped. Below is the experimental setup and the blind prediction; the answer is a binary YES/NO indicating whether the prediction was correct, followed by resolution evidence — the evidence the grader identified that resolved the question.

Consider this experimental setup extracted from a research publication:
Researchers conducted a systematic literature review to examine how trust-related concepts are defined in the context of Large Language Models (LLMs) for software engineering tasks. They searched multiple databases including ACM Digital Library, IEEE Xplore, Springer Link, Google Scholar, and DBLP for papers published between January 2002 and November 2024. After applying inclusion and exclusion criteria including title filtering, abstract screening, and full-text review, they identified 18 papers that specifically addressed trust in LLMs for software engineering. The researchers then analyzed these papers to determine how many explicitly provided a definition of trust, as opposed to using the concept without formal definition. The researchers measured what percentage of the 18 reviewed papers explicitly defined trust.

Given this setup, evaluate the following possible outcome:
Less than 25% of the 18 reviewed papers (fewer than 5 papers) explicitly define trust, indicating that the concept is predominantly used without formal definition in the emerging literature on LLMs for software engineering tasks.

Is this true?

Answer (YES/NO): NO